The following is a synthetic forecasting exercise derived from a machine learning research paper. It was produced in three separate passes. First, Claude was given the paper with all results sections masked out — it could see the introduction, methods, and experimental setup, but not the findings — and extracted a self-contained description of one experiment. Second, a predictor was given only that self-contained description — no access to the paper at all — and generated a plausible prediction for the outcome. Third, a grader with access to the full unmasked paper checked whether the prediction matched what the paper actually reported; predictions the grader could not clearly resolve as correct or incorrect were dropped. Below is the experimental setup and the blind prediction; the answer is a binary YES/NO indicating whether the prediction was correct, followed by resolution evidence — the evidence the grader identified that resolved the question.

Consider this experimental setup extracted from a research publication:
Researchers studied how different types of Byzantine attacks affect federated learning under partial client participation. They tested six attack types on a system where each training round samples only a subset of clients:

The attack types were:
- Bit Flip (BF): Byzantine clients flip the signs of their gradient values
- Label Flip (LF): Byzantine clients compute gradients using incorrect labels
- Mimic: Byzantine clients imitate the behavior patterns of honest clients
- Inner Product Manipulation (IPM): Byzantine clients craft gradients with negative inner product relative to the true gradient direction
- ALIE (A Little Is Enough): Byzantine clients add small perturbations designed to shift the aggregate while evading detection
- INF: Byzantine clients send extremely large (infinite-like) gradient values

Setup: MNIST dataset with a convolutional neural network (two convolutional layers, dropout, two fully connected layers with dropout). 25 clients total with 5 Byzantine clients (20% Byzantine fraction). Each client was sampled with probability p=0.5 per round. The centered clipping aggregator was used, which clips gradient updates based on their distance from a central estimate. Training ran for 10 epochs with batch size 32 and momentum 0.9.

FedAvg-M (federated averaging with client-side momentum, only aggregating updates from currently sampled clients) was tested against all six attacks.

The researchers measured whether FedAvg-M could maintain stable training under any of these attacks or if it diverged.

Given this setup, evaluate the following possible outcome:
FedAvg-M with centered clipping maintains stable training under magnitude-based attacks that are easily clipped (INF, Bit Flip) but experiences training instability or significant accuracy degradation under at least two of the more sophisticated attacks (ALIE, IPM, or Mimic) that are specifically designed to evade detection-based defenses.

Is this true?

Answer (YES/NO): NO